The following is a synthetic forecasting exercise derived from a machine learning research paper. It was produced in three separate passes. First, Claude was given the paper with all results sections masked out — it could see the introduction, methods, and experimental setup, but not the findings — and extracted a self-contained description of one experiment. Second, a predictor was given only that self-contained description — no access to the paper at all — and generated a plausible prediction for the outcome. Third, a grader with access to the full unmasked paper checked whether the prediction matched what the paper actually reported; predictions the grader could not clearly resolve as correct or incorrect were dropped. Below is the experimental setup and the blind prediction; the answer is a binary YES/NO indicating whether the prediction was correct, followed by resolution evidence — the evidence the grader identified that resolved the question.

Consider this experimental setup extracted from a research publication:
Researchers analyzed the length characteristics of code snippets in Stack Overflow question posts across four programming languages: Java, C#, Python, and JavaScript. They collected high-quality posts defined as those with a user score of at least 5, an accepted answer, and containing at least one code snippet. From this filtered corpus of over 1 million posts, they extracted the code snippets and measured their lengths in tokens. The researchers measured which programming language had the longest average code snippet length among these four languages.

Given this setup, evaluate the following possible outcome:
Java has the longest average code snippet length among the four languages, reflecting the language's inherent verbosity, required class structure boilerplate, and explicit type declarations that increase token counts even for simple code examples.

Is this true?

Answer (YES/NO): YES